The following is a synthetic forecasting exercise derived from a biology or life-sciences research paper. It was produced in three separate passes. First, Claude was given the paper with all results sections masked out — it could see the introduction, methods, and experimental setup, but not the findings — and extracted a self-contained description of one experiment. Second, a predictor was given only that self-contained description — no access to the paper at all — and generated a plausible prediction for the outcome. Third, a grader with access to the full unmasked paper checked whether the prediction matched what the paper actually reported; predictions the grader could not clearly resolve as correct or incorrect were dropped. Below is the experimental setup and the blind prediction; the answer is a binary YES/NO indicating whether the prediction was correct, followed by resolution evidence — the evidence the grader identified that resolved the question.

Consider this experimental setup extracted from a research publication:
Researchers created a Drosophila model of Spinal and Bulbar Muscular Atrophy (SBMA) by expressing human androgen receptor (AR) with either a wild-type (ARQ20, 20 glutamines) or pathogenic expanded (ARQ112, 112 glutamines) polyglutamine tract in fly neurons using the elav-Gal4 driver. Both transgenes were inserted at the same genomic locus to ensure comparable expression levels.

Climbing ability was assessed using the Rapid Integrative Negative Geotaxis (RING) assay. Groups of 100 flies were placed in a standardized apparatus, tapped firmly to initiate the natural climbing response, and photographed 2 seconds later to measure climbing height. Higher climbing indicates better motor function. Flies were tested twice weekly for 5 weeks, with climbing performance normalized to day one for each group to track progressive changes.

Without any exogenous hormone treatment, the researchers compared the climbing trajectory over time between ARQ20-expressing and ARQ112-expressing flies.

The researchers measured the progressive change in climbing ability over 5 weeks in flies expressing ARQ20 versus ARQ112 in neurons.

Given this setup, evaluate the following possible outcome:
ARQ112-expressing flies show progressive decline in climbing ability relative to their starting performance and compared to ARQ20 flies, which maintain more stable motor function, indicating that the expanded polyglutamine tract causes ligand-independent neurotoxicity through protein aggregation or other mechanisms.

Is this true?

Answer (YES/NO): YES